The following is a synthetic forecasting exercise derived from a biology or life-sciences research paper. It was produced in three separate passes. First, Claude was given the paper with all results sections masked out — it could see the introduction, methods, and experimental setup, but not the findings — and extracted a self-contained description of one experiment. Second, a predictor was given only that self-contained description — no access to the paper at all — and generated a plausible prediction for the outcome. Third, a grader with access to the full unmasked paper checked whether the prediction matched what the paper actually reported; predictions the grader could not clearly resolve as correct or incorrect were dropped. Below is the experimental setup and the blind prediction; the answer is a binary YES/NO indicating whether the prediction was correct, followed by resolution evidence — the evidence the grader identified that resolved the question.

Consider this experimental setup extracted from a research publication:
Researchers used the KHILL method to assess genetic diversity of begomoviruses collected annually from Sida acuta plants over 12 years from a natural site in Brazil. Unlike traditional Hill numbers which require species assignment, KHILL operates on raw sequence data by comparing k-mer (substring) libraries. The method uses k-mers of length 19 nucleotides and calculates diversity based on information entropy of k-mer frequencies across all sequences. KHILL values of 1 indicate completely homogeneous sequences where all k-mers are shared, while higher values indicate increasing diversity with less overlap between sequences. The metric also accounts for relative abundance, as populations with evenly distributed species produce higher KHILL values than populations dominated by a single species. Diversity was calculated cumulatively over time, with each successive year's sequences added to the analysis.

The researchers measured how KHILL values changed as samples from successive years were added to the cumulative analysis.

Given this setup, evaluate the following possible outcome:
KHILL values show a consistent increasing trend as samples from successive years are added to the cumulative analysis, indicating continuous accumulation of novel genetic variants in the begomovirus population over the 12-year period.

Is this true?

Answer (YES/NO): NO